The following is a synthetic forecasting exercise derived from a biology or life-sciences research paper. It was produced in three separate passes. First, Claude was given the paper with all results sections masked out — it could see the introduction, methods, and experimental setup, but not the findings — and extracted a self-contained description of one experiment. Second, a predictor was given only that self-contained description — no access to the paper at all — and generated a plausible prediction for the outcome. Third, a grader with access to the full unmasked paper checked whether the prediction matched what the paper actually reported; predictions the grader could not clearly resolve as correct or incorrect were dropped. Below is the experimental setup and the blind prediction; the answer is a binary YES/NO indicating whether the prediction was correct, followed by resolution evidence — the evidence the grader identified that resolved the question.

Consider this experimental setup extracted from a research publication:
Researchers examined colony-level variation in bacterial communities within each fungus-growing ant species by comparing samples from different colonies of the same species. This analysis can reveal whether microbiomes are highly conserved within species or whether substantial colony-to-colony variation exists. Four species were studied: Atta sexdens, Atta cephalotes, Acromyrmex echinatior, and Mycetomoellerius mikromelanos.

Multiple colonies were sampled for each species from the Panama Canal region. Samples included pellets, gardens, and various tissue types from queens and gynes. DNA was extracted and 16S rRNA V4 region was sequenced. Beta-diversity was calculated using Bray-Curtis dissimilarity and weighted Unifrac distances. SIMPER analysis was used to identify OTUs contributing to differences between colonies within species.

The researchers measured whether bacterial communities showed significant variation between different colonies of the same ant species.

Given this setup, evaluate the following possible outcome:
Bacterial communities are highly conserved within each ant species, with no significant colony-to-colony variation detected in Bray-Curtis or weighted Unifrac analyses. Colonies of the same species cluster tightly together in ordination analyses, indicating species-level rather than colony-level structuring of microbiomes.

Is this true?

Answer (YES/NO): NO